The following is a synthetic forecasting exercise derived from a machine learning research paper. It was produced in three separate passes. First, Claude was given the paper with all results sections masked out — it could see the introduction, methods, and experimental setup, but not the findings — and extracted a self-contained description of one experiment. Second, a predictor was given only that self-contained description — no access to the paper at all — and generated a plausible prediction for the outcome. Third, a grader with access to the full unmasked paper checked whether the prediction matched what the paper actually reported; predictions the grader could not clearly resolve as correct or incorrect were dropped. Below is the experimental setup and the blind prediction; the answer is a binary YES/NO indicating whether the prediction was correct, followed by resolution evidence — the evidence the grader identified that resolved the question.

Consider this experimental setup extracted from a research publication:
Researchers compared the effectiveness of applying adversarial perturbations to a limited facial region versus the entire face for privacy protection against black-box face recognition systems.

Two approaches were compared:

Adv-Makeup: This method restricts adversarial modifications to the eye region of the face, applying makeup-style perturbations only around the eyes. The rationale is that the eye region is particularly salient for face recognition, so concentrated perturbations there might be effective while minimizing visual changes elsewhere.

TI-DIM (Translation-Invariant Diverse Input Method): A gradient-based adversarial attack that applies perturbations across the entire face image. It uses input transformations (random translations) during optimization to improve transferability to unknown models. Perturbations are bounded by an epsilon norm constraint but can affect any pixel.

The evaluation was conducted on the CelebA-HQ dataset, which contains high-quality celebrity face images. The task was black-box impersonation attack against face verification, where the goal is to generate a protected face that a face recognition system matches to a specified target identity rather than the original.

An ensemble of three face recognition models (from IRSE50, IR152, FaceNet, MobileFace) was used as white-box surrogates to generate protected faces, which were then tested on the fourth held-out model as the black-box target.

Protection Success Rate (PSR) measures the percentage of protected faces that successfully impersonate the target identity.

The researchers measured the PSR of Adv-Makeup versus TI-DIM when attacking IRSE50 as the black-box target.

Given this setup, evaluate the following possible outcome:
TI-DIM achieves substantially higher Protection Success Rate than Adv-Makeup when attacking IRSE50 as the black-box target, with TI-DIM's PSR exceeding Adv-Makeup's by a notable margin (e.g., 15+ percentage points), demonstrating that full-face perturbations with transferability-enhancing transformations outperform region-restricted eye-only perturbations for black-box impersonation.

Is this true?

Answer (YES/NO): YES